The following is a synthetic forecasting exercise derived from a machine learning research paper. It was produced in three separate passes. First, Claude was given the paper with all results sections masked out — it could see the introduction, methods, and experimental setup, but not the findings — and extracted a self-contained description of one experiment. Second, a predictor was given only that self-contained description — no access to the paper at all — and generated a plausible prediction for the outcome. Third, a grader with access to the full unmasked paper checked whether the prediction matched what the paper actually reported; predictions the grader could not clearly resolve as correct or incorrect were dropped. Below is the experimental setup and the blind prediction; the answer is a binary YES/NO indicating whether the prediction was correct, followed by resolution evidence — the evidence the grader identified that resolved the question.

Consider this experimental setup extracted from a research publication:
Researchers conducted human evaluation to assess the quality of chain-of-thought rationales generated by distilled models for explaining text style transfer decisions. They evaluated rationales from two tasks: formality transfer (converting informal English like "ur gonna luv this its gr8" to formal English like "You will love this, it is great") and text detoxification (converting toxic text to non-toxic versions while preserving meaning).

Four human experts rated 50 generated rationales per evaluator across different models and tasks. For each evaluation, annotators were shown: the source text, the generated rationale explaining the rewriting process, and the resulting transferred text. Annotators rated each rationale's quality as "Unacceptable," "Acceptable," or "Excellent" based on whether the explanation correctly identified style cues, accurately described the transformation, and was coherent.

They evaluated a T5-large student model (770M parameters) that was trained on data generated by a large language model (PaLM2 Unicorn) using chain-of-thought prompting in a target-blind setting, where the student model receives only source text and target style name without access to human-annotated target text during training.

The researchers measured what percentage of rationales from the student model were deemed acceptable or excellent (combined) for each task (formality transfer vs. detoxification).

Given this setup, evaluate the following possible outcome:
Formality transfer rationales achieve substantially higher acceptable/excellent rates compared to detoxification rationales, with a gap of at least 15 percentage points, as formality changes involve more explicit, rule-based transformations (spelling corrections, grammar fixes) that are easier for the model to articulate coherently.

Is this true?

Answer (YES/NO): NO